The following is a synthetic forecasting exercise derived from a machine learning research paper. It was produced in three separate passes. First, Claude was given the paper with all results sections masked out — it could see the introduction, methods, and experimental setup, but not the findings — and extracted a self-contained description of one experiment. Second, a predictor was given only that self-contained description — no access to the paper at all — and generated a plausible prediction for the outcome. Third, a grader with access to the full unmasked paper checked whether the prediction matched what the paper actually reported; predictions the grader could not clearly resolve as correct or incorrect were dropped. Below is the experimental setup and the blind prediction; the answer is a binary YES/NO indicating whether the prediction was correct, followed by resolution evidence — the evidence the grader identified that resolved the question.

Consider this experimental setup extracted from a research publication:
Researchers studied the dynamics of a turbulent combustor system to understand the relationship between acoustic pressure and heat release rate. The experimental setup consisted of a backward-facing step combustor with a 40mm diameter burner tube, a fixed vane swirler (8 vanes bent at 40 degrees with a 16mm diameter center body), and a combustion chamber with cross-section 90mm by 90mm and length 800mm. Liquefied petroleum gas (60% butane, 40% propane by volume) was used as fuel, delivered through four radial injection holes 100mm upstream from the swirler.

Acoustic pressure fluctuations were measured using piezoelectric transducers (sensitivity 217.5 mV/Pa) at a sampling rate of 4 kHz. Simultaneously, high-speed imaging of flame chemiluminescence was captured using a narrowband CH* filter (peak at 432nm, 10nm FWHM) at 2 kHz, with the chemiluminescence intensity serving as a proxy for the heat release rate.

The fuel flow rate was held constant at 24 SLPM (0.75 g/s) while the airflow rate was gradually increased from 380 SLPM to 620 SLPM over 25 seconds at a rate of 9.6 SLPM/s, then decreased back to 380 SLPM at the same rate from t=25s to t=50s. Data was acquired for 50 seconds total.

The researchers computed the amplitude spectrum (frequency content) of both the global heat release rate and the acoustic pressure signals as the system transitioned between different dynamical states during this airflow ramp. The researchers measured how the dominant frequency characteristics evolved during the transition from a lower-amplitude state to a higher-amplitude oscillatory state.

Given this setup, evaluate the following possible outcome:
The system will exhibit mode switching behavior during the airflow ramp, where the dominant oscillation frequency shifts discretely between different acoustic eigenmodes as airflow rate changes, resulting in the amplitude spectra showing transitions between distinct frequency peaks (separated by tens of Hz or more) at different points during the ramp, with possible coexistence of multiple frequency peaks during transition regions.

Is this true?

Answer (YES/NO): NO